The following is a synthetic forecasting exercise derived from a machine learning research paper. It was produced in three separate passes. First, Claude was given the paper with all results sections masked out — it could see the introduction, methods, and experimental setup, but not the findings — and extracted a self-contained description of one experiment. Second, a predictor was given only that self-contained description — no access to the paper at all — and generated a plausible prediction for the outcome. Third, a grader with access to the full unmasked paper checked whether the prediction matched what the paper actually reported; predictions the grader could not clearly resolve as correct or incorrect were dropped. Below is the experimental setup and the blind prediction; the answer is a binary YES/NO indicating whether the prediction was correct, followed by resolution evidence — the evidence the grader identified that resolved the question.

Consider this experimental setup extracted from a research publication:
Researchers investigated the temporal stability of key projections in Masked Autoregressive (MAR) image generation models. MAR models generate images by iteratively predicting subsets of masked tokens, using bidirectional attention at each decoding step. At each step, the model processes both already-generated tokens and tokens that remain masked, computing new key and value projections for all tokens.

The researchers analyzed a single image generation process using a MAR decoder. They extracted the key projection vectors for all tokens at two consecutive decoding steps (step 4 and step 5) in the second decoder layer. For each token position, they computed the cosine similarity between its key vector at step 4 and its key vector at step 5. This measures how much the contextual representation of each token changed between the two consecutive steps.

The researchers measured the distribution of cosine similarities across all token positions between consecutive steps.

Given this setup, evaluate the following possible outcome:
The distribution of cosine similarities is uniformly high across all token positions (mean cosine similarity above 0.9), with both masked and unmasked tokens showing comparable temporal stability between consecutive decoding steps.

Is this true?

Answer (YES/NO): NO